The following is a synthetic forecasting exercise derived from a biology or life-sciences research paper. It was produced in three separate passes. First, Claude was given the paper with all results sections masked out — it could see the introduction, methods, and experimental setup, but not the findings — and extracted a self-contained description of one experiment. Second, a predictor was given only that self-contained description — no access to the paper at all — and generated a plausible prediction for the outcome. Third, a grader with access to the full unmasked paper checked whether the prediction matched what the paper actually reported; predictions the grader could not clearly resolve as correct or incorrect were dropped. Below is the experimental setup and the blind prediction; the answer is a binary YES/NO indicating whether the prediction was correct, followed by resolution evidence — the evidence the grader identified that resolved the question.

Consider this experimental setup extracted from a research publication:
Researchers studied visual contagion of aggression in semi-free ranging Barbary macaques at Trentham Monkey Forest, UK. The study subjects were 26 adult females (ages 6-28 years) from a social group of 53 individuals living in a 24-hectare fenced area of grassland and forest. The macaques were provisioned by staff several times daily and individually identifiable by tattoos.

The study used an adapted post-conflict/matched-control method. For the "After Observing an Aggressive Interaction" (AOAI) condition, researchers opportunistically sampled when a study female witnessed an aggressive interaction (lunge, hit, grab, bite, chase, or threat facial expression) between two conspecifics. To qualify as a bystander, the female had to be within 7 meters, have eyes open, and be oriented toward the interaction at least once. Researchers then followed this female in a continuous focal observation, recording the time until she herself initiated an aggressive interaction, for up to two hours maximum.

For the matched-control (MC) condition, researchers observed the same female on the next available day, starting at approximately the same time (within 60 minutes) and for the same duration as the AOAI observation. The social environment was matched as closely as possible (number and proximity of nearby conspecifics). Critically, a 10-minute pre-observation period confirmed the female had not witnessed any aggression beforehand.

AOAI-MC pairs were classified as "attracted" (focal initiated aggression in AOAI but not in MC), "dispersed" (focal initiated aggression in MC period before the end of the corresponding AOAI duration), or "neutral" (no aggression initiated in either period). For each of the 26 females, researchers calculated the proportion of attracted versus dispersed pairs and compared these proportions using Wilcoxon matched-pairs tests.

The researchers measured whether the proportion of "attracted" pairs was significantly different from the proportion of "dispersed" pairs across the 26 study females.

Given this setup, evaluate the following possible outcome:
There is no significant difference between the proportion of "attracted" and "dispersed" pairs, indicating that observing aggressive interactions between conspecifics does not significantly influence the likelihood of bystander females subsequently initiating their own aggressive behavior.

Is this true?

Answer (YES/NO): NO